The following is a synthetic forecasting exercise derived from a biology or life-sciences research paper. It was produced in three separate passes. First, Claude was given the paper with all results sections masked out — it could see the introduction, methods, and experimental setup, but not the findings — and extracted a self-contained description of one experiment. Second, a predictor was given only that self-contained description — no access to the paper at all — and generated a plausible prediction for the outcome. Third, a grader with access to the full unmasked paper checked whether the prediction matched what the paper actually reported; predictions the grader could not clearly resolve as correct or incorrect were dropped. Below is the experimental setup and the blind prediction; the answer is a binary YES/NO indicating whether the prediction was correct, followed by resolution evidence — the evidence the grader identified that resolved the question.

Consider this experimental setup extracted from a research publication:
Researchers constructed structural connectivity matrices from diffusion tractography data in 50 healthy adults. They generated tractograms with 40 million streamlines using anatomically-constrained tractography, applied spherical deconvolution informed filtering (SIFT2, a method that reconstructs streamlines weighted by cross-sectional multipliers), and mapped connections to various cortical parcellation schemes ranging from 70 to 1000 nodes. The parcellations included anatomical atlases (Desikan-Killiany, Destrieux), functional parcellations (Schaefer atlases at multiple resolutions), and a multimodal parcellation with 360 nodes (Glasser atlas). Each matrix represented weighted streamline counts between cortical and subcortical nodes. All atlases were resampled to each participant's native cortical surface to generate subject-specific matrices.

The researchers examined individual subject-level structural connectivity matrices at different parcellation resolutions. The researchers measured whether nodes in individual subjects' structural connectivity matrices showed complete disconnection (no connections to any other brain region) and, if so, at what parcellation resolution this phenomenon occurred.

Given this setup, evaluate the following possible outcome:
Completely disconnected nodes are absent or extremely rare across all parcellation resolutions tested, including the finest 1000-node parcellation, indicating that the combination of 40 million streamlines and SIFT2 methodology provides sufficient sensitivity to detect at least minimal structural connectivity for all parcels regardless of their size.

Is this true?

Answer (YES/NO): NO